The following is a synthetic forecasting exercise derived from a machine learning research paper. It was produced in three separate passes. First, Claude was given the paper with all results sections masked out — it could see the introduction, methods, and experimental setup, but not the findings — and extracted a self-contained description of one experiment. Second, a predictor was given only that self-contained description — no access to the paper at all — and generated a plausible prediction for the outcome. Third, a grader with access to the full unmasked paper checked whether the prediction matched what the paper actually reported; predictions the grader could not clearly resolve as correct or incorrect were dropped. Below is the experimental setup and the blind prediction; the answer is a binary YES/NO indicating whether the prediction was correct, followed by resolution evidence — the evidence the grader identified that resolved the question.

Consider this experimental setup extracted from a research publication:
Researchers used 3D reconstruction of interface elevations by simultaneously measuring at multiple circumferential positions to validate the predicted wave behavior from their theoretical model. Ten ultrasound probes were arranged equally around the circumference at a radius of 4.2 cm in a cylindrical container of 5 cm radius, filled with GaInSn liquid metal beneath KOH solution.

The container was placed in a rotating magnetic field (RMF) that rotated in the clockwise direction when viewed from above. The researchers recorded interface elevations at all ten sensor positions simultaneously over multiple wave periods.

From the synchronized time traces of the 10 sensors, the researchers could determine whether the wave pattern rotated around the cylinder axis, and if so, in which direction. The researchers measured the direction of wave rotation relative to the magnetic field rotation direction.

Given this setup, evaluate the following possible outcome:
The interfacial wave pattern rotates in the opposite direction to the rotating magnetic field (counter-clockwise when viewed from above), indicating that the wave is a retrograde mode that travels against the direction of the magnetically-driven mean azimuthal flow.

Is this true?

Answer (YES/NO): NO